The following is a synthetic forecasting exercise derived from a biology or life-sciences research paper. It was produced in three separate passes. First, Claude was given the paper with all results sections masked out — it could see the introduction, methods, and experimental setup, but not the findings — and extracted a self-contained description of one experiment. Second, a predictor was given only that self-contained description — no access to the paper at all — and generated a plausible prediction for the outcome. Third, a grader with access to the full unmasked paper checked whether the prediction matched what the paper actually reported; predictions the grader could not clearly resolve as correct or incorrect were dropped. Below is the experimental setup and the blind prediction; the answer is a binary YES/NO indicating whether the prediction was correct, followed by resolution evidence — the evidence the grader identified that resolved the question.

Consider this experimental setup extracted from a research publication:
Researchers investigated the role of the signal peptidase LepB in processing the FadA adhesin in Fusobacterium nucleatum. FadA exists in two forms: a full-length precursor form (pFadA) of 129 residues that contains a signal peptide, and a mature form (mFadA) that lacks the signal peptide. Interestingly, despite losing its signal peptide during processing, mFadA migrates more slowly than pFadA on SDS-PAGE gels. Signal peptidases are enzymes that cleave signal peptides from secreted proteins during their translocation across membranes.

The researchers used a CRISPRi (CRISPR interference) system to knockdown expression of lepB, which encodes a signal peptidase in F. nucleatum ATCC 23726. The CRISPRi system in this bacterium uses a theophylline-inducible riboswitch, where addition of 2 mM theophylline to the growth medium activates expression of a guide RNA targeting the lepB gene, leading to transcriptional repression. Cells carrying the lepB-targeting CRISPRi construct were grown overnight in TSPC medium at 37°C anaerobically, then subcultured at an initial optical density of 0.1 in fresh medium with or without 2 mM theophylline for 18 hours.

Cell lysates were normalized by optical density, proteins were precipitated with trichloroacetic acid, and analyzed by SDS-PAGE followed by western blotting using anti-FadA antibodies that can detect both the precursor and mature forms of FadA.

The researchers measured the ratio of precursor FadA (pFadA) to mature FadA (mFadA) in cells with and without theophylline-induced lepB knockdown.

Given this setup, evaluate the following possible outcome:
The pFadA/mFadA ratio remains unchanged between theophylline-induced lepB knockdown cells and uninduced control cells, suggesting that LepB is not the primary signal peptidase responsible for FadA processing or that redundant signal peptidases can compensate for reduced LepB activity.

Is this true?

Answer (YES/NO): NO